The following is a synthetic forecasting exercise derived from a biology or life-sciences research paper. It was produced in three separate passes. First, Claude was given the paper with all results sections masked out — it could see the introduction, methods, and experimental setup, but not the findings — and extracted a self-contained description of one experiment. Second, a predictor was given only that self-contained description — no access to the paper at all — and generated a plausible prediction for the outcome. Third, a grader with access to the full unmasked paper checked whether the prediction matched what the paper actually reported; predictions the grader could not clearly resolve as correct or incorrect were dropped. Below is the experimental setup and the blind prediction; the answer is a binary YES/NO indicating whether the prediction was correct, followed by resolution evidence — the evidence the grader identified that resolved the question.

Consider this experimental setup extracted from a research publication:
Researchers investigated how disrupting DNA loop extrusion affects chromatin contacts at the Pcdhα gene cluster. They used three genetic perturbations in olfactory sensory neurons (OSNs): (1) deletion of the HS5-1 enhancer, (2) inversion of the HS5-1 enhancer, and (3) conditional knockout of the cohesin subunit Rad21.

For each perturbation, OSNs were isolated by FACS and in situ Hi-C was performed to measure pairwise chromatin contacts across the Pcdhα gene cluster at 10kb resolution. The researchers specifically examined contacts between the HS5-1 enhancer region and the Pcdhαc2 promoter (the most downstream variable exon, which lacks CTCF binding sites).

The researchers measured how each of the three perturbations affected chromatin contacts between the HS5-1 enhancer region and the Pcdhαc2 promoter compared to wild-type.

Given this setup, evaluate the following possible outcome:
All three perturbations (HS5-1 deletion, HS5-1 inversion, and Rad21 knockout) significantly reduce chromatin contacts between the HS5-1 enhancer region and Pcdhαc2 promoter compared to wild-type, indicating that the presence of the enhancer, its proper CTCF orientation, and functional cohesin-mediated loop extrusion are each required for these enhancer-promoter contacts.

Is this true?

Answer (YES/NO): NO